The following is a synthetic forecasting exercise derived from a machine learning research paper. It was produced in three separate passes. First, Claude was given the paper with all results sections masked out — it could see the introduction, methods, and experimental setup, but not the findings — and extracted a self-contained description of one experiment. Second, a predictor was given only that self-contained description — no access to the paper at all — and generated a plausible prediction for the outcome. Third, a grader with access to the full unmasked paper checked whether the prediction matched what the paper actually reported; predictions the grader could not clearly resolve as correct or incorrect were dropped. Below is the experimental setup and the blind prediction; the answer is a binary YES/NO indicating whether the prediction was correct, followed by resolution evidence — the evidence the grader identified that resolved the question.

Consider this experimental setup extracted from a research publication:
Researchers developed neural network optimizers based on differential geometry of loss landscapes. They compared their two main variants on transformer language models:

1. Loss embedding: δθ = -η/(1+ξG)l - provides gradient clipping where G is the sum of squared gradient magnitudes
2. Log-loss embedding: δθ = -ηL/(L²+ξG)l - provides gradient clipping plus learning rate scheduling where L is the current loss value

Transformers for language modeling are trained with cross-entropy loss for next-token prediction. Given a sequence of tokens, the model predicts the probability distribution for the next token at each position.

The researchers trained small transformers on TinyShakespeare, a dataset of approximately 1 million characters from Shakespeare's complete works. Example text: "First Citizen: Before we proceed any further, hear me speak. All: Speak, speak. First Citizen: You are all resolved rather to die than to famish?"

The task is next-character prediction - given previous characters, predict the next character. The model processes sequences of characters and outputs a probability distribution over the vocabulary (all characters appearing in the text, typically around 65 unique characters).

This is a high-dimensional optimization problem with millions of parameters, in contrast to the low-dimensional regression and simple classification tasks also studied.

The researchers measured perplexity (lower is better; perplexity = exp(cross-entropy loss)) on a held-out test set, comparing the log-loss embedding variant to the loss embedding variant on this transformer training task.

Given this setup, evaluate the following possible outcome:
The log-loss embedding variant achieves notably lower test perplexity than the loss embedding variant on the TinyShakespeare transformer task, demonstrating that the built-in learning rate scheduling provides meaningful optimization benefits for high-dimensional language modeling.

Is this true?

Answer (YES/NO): NO